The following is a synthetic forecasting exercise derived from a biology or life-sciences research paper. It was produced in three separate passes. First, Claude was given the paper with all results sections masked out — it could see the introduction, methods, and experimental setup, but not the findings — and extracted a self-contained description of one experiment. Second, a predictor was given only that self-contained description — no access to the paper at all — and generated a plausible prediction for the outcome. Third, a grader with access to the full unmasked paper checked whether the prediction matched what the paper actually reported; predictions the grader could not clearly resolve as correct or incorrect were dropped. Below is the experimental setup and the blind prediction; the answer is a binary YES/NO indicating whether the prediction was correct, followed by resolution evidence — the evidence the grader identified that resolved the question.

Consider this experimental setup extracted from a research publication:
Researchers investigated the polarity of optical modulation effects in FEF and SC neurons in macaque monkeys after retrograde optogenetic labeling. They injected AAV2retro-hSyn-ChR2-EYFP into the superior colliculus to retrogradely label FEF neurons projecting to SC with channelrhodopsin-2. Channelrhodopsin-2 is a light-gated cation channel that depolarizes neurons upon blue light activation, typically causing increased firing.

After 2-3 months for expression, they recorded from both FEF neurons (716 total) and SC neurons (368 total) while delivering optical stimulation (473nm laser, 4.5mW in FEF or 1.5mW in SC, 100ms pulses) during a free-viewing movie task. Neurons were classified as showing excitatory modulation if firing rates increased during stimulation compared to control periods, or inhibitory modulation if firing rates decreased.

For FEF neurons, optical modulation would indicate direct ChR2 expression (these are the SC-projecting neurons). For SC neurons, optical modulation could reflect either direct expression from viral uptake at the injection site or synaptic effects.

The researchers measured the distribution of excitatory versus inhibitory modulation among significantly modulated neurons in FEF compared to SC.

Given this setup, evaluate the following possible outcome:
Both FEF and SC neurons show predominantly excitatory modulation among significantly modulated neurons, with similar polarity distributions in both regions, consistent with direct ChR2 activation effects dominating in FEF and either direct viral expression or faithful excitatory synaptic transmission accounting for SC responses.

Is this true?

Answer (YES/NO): YES